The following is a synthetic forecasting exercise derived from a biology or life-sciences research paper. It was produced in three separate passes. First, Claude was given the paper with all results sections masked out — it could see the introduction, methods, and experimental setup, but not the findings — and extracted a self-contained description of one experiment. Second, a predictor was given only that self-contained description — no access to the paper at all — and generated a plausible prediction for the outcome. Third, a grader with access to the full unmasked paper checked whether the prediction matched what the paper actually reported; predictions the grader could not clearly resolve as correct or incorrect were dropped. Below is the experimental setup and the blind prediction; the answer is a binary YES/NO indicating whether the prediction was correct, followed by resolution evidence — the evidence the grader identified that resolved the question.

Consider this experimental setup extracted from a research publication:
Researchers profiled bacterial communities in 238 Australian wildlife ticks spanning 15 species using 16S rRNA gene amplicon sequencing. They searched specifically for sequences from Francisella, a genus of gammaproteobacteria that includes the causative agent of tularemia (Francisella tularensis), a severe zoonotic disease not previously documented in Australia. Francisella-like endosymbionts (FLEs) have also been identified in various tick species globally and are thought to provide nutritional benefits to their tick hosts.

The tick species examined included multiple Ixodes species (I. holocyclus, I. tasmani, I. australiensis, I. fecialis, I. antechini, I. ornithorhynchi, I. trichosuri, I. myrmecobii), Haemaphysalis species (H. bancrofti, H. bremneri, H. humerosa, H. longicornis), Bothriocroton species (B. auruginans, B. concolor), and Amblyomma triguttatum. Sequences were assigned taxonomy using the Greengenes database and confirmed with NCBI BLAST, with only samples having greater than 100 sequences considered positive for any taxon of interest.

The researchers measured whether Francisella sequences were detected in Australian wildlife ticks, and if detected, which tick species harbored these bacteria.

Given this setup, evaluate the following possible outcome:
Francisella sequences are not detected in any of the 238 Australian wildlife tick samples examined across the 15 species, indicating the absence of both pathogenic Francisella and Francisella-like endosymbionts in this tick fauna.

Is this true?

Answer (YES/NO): NO